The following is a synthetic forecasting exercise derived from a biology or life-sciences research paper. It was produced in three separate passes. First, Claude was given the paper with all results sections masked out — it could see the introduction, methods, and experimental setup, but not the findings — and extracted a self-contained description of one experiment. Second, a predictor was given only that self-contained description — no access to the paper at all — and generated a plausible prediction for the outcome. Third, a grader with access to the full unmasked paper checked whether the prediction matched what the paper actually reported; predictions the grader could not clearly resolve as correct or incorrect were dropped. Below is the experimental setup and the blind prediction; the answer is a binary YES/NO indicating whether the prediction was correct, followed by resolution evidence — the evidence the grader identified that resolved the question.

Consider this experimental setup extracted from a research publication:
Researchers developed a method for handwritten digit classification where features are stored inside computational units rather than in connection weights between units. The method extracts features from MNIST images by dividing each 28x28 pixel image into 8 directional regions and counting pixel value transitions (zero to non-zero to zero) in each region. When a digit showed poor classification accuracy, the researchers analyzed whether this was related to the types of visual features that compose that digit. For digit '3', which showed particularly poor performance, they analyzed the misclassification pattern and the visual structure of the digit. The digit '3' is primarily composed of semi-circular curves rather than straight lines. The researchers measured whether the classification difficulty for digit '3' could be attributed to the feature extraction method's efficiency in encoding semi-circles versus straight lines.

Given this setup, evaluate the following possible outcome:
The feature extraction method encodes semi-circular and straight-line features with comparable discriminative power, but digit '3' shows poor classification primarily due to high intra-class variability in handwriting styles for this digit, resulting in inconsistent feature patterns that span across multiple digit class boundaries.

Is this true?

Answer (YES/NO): NO